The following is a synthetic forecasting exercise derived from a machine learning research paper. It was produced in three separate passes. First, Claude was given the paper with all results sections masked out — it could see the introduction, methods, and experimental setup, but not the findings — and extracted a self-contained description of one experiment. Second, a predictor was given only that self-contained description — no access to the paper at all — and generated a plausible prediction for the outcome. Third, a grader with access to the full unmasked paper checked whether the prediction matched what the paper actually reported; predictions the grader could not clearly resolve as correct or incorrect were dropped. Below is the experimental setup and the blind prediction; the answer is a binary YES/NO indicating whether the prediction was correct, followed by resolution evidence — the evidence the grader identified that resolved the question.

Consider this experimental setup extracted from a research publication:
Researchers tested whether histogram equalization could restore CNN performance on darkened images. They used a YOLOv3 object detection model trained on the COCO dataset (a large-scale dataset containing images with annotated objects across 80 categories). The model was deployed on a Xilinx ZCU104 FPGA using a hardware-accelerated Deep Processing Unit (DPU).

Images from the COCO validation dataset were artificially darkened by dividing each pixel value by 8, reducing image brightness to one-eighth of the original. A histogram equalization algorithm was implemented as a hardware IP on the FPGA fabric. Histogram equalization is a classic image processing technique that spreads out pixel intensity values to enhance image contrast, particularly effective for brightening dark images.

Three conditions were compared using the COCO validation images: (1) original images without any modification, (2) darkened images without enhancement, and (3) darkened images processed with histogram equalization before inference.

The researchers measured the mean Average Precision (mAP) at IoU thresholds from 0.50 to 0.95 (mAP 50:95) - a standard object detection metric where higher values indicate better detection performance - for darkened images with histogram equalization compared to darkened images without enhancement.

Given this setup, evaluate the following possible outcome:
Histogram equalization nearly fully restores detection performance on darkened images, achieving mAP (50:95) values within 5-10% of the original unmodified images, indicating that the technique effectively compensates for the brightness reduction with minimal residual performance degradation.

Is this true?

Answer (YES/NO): NO